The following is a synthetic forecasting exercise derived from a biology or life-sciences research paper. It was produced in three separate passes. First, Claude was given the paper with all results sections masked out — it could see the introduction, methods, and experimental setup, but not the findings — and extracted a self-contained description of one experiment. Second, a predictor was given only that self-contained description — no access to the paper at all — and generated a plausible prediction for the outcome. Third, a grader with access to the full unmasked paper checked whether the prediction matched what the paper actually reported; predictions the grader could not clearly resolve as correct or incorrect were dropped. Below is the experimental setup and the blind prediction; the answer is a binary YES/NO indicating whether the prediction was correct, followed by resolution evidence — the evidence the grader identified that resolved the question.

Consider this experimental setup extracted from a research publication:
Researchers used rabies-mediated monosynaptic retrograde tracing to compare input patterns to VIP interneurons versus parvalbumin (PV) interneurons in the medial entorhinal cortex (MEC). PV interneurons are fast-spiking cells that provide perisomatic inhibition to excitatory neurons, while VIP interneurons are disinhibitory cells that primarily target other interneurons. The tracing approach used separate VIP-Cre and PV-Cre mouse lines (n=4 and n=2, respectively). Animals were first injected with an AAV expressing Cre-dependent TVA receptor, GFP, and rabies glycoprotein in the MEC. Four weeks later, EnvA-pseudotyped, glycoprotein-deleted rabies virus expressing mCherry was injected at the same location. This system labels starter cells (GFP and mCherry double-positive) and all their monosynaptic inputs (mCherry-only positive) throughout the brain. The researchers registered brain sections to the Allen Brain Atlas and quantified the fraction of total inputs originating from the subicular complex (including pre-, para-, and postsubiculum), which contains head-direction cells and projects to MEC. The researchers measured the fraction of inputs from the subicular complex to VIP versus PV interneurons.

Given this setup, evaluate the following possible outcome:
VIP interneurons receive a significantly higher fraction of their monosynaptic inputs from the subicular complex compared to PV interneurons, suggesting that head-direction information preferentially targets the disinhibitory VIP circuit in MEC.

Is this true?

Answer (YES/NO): YES